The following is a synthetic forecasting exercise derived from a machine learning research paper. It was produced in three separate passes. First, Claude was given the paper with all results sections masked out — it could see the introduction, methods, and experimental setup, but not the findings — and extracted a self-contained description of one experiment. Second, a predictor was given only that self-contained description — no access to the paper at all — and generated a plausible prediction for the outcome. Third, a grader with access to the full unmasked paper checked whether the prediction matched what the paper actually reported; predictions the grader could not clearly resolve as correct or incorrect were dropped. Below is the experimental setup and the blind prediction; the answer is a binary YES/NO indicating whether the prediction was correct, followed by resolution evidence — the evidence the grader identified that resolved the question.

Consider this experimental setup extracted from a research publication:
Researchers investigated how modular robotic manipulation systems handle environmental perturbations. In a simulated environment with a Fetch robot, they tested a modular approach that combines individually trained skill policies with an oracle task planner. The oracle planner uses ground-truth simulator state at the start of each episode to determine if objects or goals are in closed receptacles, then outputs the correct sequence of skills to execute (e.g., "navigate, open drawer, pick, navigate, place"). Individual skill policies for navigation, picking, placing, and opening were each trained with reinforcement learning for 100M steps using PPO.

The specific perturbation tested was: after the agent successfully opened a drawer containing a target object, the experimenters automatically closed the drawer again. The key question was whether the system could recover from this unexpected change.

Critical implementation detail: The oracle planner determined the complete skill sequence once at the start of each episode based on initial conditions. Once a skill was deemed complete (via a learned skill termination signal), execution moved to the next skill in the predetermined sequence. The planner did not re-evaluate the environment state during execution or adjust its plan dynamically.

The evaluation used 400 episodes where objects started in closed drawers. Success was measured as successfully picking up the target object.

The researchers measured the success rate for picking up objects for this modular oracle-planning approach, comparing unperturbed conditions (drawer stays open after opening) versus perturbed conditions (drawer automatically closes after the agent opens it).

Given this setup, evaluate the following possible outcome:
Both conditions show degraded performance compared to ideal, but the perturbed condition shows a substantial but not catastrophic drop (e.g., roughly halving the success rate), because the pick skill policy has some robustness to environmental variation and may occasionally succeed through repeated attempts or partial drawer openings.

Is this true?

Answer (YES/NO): NO